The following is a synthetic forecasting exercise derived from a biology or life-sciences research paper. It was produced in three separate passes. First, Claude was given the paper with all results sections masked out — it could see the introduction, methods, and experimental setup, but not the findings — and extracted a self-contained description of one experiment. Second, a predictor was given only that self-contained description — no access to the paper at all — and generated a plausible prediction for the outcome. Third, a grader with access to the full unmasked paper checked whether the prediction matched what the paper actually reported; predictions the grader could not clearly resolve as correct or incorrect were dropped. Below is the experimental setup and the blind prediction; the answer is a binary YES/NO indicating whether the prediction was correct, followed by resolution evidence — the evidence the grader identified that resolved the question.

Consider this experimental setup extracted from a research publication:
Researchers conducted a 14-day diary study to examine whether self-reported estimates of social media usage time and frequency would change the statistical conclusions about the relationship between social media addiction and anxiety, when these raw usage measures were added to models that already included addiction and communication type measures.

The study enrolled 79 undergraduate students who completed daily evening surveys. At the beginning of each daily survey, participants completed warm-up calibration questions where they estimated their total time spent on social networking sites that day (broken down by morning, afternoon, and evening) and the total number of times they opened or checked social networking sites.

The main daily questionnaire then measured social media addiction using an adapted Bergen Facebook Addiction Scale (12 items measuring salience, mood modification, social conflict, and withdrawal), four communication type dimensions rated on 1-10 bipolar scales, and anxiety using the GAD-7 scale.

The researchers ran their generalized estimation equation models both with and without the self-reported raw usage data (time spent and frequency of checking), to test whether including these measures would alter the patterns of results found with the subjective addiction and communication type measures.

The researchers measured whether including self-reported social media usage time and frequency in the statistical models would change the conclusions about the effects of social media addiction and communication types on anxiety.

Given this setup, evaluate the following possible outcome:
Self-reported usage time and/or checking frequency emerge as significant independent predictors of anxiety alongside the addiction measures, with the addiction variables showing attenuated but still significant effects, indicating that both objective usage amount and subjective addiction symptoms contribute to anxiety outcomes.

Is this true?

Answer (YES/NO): NO